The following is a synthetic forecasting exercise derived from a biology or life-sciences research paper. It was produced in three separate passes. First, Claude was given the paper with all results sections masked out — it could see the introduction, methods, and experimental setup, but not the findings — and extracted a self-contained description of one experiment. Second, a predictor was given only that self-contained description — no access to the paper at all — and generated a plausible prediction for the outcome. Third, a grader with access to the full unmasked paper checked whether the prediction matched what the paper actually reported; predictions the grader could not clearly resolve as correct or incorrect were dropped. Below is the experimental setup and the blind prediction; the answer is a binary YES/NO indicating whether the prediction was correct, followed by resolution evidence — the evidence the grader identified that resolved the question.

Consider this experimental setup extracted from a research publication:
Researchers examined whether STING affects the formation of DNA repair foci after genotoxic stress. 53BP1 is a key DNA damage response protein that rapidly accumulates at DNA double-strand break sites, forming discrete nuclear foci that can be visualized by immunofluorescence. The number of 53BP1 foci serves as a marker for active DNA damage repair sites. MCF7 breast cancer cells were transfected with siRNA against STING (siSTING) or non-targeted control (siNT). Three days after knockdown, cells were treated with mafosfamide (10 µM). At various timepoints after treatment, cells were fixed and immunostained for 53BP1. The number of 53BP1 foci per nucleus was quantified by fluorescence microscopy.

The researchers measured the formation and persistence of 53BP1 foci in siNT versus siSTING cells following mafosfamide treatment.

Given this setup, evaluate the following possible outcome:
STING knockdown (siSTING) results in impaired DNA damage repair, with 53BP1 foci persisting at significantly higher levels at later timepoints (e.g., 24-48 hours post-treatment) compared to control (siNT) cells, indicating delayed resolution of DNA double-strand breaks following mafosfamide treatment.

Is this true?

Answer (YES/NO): NO